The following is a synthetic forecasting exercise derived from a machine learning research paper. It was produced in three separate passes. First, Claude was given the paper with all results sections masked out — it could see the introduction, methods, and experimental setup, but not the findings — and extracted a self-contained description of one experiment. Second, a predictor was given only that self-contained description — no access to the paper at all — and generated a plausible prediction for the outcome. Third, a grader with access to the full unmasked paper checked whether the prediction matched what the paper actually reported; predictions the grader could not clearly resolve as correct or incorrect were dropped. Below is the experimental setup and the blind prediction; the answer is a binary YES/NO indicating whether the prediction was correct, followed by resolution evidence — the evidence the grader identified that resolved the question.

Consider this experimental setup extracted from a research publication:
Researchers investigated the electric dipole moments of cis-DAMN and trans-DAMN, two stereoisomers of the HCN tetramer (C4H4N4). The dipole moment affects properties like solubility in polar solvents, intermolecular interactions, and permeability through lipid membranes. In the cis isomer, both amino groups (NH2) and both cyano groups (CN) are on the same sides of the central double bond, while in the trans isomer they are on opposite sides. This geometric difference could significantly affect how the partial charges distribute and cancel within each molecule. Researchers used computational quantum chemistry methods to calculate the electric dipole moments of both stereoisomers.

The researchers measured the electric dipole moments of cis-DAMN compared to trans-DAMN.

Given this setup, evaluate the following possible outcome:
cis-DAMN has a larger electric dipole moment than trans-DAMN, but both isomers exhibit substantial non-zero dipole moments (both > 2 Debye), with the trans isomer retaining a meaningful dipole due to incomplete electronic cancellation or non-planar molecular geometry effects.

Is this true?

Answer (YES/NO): NO